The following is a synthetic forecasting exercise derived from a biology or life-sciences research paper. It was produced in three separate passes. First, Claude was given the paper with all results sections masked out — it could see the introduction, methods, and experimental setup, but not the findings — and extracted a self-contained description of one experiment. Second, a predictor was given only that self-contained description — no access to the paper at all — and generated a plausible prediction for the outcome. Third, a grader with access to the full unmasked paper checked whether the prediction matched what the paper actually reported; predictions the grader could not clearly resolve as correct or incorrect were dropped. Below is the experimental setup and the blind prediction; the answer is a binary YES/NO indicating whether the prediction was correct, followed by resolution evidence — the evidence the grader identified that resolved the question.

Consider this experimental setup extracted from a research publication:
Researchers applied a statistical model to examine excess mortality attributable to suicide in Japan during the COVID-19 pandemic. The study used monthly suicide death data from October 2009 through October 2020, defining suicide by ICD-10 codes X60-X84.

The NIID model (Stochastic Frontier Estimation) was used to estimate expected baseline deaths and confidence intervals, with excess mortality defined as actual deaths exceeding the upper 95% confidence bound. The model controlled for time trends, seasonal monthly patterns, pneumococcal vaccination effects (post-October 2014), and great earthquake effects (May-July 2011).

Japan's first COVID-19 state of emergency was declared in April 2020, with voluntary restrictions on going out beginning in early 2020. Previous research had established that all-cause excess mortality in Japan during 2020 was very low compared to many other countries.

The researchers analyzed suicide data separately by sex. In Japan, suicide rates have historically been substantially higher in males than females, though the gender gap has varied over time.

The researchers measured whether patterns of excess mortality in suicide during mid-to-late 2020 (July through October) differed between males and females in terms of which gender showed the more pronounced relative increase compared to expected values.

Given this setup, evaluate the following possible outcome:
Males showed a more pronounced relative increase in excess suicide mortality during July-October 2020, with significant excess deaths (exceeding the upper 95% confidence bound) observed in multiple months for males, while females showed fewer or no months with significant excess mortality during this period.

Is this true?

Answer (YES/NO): NO